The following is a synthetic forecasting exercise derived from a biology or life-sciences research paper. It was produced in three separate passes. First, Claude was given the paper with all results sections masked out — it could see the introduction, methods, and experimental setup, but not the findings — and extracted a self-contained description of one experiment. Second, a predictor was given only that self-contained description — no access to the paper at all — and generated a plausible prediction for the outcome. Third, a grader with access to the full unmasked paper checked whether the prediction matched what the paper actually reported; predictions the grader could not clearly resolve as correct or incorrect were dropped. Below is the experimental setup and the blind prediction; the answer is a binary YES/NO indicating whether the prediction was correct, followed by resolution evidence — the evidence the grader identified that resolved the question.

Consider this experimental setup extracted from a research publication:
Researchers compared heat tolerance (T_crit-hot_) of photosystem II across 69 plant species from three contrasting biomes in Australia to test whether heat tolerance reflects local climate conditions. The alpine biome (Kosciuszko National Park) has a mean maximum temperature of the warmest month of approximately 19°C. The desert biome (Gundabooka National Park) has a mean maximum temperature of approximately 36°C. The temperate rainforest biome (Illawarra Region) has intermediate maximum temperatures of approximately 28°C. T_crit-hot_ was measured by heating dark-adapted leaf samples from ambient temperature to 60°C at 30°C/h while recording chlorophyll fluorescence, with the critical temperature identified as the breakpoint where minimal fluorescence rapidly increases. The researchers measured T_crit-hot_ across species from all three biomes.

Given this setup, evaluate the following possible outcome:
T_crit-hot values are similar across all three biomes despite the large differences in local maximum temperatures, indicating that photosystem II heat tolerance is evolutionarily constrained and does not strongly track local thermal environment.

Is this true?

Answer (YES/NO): NO